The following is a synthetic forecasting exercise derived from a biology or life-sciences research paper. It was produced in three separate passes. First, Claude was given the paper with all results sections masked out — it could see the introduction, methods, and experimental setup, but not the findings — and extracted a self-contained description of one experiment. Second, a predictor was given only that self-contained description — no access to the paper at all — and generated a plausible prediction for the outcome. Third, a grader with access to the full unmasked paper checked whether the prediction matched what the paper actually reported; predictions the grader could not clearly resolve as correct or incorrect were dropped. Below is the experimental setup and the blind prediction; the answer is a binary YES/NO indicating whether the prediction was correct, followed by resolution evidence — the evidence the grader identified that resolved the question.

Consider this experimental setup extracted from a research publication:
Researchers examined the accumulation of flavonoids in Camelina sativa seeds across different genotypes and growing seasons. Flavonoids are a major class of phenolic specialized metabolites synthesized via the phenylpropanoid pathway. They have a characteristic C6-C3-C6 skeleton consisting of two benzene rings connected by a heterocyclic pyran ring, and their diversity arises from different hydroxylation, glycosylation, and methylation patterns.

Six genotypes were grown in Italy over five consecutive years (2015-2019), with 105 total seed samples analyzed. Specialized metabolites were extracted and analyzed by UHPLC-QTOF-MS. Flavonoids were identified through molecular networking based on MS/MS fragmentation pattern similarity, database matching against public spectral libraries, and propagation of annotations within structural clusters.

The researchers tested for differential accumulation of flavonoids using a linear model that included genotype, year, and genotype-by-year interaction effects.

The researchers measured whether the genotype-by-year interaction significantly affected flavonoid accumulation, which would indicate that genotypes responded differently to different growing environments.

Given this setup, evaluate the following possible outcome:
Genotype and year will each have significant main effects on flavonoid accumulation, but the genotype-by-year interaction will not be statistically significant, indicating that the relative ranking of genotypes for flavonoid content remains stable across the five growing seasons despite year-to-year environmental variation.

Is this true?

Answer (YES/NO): NO